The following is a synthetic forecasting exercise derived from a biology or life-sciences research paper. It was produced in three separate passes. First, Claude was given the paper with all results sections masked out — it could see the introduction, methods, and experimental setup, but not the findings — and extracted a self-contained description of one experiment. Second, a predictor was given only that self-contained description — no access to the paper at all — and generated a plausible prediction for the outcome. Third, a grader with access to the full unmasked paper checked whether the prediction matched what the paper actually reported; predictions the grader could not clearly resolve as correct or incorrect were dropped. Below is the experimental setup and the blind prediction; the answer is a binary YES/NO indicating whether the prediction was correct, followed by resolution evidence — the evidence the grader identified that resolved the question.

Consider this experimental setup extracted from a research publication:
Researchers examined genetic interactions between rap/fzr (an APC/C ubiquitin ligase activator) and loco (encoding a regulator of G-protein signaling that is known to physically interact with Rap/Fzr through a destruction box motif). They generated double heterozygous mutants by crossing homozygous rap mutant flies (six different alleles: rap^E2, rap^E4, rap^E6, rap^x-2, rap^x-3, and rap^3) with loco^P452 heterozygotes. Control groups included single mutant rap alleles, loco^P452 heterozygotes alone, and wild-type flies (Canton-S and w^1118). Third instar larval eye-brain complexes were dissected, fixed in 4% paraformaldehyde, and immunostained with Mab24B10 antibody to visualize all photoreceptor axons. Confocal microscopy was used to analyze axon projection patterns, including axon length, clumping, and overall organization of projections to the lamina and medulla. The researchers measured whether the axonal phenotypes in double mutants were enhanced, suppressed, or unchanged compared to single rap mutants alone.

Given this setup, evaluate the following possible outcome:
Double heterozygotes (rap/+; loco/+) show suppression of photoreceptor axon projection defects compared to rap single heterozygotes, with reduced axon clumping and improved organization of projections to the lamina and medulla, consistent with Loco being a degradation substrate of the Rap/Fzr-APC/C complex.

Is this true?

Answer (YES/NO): NO